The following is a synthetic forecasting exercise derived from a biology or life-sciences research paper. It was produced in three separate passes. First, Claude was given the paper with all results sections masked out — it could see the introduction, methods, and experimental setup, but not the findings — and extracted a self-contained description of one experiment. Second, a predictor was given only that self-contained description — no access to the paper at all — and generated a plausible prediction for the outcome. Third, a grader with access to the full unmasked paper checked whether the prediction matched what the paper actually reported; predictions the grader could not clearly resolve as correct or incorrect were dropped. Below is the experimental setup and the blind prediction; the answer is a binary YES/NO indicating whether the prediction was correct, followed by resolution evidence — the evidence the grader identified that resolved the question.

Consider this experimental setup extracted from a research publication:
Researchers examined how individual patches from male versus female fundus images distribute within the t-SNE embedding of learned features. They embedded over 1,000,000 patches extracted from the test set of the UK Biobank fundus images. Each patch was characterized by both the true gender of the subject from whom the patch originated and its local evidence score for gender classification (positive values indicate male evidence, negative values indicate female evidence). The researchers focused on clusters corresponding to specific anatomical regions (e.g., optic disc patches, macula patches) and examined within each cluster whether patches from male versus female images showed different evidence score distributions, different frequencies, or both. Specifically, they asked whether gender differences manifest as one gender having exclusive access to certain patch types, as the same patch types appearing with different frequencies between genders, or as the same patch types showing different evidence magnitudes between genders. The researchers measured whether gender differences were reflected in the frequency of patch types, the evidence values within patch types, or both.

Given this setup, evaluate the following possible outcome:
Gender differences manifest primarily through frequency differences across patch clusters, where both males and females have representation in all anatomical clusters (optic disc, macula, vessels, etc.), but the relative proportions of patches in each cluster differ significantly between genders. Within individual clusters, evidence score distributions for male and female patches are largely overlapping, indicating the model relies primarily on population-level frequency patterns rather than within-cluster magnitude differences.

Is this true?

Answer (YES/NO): NO